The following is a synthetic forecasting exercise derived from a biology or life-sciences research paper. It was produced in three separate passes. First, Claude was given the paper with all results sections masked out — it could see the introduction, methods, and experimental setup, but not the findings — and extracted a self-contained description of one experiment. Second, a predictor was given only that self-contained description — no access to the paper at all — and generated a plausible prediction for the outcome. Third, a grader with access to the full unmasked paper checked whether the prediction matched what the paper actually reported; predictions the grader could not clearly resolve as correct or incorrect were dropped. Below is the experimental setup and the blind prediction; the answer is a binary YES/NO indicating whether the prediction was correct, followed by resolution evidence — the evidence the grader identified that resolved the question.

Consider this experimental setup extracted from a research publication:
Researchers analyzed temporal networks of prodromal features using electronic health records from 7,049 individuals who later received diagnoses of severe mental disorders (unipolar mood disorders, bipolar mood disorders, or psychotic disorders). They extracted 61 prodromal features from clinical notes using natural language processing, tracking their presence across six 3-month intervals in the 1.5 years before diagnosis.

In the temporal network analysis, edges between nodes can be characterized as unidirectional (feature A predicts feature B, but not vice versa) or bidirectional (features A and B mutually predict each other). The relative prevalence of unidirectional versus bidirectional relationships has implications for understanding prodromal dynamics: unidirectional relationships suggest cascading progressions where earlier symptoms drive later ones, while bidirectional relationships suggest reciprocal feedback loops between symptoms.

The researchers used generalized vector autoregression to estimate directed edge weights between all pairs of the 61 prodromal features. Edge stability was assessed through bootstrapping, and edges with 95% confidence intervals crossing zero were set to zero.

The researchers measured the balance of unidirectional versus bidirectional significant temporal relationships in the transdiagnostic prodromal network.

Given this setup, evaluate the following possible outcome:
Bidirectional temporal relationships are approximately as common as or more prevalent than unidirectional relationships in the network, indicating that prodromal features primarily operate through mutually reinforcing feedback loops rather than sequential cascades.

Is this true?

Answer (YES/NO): NO